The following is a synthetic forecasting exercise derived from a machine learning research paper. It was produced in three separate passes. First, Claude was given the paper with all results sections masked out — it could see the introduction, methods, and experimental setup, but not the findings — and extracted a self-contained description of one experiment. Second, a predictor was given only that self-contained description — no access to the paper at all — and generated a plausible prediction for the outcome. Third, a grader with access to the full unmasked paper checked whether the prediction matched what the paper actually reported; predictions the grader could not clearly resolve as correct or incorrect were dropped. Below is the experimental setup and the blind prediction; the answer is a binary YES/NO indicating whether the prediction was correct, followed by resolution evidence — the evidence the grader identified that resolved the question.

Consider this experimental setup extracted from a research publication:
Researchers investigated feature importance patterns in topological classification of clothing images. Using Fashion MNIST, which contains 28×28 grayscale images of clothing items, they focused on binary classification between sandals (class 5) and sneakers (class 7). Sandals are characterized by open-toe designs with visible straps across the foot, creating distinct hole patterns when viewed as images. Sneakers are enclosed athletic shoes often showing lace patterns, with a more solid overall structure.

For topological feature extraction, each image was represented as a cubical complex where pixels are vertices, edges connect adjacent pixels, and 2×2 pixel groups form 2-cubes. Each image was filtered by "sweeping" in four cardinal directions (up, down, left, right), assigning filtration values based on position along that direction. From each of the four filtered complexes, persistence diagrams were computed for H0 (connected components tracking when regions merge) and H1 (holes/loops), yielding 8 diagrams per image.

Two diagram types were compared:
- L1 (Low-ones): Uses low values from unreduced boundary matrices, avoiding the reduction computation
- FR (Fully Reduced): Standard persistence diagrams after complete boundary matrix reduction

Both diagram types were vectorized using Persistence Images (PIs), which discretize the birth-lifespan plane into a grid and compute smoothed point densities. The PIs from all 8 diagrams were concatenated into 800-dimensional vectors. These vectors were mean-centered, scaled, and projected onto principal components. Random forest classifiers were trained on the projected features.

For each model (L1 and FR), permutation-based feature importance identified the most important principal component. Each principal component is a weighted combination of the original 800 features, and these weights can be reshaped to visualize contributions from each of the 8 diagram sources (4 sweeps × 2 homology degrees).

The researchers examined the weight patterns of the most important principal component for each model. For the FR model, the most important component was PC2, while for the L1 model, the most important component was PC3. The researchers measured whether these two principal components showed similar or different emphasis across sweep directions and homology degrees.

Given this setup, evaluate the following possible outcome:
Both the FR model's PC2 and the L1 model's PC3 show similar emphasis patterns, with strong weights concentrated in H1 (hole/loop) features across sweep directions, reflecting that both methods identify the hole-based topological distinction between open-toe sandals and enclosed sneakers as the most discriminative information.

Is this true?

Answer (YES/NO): NO